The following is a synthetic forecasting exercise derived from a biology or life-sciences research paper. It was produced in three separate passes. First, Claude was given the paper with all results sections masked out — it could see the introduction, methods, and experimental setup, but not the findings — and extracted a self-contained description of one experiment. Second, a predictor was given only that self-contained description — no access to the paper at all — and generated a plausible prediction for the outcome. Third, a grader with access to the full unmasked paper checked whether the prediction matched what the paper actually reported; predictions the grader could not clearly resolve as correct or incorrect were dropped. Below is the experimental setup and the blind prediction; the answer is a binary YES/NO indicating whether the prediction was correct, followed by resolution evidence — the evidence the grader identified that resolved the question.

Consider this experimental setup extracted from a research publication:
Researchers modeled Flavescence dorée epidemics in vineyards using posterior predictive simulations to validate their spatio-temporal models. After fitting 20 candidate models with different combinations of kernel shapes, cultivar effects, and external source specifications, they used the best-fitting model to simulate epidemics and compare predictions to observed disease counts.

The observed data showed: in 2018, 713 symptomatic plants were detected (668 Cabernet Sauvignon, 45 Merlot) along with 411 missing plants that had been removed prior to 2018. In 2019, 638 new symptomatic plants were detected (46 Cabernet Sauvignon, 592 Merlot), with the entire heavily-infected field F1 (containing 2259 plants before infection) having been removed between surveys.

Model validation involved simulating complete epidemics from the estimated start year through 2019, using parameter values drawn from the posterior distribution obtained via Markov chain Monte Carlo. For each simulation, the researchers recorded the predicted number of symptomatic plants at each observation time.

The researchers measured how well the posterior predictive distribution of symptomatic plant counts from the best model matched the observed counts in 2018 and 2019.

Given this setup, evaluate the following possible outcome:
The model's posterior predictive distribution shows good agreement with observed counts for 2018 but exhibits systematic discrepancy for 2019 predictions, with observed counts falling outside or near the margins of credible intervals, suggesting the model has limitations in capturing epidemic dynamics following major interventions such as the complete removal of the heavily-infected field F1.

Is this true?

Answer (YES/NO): NO